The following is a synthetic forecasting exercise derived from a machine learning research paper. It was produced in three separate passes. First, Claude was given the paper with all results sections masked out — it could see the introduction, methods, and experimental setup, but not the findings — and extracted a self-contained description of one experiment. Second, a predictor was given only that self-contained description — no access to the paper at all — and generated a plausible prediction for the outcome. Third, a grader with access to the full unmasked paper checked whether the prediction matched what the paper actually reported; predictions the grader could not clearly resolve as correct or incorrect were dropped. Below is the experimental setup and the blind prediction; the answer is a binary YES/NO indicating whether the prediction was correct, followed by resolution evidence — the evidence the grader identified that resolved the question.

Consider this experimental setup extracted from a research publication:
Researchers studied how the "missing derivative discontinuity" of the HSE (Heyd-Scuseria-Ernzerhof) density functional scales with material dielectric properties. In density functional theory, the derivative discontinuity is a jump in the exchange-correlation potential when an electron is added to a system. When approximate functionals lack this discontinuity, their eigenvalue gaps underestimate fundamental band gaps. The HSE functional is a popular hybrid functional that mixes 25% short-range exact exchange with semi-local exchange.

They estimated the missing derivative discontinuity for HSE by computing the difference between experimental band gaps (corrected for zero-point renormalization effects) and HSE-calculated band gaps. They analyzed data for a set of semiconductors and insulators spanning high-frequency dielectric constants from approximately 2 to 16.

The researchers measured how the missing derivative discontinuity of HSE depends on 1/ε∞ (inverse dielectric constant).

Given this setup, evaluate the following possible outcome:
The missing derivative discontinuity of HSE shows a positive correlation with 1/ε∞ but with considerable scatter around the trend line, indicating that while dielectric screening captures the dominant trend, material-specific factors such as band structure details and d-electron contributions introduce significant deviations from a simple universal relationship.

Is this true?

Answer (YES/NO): YES